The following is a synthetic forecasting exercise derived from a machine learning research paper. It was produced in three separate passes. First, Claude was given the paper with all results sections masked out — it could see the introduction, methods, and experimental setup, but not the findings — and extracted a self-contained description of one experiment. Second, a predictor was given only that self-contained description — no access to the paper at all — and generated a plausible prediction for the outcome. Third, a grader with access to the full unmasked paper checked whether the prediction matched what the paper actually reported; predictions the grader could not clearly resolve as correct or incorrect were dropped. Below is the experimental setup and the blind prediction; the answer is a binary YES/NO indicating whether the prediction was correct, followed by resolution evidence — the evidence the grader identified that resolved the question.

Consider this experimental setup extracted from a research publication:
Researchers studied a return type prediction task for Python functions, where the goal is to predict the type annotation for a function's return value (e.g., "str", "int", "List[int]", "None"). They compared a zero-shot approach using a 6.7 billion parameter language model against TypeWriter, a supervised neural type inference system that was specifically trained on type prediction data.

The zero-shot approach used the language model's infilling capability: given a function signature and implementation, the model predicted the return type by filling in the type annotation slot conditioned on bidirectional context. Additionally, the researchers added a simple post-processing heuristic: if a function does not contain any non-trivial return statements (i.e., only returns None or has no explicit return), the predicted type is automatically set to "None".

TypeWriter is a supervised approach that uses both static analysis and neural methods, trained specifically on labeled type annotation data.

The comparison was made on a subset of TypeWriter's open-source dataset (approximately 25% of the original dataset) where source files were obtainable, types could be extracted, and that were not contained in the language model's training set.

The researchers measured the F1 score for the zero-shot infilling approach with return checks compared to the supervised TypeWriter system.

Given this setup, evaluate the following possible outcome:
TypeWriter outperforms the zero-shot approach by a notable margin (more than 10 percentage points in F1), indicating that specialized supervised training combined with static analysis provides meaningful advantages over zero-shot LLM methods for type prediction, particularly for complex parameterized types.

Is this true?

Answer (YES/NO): NO